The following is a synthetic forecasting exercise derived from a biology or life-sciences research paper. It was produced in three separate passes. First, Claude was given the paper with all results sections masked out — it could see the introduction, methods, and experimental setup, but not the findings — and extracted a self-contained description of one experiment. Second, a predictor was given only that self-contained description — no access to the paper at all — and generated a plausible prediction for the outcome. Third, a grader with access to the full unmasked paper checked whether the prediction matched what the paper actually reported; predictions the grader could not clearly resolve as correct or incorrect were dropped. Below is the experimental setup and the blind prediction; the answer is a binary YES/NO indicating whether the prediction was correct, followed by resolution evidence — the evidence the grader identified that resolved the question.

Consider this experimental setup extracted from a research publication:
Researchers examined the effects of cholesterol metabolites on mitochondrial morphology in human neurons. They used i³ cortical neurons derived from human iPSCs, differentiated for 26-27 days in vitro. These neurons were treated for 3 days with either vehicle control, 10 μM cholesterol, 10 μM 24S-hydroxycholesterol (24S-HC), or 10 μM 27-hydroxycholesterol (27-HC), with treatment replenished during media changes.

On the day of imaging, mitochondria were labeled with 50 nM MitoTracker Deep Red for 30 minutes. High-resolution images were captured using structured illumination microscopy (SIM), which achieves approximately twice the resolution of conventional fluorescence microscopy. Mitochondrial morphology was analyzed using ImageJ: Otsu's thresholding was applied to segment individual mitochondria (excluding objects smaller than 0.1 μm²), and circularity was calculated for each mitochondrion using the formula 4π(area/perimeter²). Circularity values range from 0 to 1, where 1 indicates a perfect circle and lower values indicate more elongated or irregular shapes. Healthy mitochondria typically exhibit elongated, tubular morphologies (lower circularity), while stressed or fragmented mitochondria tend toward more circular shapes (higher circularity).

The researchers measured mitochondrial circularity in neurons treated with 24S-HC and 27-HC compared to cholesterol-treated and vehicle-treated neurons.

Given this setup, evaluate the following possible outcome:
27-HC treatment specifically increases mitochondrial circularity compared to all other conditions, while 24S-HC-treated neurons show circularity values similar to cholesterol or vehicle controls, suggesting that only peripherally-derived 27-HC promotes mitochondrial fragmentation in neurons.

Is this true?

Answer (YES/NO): NO